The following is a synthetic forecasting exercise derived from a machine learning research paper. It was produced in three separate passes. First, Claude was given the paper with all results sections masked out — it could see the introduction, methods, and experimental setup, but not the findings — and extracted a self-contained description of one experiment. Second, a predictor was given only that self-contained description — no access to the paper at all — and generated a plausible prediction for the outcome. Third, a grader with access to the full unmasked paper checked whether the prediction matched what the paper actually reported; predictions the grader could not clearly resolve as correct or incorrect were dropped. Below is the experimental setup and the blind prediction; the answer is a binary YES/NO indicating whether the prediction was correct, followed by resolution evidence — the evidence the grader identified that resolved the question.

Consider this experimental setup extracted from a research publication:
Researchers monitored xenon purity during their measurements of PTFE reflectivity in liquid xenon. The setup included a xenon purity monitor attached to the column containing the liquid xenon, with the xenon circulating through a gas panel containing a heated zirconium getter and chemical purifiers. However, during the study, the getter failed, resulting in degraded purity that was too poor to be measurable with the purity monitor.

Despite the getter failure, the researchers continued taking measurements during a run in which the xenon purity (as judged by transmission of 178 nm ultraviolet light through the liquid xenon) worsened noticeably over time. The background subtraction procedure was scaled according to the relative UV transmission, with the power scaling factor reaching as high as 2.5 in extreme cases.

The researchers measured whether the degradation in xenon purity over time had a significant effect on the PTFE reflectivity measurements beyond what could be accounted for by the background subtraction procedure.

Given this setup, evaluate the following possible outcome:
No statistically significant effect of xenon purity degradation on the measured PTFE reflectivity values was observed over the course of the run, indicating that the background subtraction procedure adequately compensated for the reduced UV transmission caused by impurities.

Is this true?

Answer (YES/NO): YES